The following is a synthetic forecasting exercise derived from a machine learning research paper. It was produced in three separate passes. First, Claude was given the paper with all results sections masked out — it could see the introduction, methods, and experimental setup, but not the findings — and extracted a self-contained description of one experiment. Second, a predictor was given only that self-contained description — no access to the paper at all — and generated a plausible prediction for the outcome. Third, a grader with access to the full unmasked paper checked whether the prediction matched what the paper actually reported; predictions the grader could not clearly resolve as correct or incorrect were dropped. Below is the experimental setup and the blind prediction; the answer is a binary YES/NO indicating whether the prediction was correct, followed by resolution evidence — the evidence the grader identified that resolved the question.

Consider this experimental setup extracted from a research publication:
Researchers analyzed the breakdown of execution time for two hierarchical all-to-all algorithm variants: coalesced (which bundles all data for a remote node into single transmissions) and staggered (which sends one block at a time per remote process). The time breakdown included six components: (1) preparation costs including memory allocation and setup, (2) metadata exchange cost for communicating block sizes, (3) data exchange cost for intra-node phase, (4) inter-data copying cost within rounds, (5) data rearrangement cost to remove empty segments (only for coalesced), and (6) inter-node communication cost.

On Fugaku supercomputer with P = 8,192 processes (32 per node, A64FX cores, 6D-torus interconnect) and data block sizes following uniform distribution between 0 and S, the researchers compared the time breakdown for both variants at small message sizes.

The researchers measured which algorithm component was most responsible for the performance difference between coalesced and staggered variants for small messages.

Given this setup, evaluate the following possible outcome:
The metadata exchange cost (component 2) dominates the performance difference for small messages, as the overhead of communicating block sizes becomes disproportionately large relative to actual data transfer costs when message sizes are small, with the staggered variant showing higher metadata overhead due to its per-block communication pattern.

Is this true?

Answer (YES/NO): NO